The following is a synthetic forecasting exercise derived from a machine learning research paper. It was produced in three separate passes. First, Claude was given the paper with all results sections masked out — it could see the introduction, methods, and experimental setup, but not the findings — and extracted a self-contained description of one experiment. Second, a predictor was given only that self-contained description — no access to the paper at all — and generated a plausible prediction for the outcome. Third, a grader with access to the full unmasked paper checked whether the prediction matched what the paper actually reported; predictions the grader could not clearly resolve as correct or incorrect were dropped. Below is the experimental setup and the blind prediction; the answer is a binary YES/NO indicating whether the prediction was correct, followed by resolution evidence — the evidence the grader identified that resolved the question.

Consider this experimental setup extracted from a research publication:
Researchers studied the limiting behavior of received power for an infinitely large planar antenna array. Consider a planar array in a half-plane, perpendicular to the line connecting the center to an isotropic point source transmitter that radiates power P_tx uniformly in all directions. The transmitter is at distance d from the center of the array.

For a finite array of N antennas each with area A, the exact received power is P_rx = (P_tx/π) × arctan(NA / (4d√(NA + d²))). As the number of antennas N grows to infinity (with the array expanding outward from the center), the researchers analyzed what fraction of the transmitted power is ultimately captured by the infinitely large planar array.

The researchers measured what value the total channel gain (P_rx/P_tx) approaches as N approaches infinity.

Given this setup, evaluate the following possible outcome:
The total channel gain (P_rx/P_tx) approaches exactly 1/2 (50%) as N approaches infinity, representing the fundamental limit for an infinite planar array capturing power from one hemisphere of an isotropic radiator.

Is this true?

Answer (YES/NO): YES